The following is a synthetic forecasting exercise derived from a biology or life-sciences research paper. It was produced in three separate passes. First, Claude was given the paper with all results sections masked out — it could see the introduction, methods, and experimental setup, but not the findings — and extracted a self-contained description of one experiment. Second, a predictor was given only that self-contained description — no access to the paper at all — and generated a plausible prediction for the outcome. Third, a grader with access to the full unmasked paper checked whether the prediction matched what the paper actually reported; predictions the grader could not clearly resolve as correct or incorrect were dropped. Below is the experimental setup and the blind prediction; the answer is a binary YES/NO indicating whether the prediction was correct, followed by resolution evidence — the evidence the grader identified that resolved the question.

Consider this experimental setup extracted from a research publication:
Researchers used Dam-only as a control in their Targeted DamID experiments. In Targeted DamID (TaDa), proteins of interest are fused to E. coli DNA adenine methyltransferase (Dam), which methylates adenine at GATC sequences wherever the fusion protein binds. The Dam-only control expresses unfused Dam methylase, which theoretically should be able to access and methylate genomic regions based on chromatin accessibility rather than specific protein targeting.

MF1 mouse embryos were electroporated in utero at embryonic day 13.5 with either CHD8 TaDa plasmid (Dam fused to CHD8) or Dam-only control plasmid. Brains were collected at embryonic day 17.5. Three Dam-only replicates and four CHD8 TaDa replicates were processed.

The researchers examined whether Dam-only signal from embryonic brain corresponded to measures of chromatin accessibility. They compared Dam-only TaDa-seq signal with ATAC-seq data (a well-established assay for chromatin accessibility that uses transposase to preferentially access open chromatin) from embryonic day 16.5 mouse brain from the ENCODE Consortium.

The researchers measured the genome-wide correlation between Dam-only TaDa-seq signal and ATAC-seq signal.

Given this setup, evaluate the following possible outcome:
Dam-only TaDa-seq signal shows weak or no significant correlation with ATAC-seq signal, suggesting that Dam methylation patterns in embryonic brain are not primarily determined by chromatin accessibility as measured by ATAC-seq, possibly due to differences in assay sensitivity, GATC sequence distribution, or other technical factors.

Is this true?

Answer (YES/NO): NO